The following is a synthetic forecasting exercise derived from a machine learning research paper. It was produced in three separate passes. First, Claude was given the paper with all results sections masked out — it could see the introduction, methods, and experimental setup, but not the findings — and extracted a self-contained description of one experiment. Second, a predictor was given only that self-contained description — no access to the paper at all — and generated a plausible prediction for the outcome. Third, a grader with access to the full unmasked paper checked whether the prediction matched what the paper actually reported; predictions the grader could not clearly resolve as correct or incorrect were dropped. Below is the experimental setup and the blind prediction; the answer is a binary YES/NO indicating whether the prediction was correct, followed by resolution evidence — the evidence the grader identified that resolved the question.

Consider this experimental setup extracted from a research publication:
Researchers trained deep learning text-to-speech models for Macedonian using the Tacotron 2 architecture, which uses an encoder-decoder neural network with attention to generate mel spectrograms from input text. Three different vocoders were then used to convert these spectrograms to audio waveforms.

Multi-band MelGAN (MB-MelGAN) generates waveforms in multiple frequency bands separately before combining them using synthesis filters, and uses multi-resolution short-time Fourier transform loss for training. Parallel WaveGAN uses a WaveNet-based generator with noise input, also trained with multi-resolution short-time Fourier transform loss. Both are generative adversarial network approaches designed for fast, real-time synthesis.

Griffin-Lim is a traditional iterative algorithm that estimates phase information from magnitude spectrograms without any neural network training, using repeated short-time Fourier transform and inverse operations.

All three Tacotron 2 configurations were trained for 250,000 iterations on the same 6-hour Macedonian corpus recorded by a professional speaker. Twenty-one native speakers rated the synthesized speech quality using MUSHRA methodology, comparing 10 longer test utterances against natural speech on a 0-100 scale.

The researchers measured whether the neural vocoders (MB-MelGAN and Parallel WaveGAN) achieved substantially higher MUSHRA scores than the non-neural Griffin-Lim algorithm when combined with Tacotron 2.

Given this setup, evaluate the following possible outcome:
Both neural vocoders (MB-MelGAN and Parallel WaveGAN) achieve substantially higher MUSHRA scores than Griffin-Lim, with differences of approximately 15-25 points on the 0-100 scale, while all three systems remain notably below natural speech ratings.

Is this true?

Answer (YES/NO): NO